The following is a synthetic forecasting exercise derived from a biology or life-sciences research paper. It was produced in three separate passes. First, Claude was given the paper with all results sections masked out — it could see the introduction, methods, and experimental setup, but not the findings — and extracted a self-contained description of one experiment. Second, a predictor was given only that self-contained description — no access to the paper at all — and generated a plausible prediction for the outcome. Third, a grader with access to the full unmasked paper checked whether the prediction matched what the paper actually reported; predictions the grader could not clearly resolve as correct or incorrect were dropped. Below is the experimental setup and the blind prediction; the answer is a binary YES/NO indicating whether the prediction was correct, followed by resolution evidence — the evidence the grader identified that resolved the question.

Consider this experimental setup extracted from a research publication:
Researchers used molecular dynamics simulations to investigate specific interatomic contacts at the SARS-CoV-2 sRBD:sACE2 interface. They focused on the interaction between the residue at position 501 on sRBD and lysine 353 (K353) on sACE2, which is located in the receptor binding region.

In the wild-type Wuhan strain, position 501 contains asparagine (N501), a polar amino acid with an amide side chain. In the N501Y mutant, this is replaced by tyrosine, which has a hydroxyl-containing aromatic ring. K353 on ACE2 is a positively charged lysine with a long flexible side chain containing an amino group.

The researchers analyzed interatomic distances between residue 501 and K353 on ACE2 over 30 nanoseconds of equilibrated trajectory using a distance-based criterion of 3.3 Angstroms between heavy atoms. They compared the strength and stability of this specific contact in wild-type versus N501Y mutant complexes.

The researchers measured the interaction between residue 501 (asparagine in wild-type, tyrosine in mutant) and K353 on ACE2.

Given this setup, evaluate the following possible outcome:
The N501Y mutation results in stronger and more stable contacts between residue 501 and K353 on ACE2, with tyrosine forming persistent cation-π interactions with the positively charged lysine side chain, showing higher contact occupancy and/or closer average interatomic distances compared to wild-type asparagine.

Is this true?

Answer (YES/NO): NO